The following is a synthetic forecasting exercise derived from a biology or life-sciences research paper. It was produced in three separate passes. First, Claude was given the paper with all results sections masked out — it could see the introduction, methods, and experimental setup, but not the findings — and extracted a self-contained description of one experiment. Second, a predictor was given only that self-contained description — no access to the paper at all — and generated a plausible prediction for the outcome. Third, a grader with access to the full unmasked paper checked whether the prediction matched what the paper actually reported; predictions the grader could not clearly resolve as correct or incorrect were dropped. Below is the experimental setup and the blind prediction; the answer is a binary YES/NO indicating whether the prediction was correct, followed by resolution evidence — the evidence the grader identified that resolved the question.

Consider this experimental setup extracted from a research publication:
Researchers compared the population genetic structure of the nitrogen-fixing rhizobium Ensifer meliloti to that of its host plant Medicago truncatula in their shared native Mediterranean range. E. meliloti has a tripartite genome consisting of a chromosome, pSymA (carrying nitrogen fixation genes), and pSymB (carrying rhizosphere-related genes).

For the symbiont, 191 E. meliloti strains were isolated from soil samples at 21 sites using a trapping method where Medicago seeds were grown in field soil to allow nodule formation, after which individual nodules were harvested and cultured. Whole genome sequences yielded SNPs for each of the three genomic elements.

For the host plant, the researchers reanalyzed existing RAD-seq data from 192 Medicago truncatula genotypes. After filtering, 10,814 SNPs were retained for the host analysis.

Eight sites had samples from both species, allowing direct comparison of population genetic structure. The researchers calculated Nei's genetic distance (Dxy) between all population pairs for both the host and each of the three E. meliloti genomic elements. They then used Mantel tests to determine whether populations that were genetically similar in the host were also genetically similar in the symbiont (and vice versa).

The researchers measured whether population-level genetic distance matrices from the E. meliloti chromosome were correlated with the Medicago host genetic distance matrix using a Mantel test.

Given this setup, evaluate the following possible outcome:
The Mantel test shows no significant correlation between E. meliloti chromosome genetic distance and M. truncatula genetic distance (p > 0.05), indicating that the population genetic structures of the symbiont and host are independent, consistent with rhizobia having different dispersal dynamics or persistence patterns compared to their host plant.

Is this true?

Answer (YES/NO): YES